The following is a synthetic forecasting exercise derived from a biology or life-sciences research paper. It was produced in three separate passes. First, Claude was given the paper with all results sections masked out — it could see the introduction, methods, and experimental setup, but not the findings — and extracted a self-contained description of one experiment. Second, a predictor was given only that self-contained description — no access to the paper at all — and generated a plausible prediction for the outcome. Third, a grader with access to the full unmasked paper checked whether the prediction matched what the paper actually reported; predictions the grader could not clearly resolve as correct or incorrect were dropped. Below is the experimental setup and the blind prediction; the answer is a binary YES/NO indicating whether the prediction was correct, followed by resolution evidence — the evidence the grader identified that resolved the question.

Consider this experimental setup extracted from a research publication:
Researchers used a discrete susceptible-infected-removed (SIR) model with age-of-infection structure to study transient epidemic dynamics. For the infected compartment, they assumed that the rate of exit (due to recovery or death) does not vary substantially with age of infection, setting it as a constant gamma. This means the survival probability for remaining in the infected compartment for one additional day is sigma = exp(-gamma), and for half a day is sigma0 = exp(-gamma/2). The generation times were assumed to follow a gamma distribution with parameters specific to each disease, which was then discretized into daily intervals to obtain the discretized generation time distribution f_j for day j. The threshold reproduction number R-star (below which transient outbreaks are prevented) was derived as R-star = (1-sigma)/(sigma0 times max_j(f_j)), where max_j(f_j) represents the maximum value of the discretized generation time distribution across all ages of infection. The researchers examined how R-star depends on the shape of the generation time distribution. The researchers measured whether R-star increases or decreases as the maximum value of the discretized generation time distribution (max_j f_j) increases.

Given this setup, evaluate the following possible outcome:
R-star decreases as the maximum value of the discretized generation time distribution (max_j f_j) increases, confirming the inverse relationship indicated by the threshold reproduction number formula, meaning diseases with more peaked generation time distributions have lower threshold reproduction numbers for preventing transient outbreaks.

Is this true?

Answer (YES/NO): YES